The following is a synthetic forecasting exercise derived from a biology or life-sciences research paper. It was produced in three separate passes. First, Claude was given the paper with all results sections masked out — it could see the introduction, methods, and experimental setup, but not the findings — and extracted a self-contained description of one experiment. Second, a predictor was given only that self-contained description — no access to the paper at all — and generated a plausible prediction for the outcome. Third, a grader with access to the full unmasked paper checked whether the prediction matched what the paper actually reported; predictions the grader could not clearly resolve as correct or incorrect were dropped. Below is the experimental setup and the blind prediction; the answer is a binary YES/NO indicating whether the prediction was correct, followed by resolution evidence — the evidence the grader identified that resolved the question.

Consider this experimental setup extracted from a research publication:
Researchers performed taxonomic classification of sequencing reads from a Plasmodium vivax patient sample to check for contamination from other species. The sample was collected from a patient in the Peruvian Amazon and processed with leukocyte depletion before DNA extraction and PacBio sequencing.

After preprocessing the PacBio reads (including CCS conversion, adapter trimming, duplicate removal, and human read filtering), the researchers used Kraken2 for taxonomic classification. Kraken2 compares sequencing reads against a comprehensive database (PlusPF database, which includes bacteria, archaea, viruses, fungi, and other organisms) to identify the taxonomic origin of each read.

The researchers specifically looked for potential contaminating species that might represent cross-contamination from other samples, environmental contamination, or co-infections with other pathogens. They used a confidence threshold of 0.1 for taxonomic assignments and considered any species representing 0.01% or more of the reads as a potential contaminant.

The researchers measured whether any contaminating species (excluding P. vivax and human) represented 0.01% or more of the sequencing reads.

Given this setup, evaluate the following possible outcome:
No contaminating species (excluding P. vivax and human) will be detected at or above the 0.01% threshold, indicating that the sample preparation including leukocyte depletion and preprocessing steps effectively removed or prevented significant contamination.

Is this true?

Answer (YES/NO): YES